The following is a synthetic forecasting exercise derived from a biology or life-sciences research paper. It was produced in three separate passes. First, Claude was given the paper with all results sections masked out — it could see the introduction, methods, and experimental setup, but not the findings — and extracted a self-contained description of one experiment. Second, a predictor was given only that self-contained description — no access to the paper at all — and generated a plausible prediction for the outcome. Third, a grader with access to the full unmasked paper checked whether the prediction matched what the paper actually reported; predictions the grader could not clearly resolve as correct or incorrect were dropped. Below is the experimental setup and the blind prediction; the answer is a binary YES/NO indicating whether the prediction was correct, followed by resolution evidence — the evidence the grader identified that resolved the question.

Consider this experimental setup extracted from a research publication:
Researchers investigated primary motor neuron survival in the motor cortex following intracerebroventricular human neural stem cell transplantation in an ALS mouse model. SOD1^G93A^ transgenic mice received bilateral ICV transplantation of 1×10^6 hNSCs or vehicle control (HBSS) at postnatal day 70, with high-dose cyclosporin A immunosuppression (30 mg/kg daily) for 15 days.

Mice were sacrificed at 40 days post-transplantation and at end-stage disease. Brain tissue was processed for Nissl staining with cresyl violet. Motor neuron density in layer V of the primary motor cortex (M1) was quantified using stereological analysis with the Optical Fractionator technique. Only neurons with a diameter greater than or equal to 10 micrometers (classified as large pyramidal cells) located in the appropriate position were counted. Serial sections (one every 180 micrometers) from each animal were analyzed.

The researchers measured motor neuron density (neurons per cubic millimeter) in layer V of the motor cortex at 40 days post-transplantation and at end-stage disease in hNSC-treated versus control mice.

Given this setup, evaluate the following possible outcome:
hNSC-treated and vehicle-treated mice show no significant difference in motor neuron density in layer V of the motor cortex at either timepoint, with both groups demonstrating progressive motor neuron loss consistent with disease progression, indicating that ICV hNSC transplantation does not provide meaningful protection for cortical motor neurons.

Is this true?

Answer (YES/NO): YES